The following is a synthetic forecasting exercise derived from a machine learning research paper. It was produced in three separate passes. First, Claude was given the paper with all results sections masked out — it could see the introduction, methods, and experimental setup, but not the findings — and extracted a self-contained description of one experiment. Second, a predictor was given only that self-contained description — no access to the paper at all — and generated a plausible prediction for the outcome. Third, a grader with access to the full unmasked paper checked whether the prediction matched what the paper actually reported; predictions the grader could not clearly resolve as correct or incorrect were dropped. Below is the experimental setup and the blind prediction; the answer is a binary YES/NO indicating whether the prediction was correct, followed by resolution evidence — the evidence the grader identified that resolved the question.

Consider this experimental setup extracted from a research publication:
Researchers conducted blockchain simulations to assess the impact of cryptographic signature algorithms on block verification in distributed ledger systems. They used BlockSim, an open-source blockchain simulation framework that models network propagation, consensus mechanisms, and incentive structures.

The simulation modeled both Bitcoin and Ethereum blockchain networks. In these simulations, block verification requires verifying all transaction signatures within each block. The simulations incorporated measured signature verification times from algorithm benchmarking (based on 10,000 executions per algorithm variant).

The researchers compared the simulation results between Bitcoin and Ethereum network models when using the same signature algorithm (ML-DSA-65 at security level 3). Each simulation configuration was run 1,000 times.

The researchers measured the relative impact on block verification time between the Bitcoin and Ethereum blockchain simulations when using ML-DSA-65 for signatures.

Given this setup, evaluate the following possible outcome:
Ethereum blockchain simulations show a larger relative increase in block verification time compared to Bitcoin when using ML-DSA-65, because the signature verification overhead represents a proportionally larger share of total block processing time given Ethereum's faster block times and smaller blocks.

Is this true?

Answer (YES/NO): NO